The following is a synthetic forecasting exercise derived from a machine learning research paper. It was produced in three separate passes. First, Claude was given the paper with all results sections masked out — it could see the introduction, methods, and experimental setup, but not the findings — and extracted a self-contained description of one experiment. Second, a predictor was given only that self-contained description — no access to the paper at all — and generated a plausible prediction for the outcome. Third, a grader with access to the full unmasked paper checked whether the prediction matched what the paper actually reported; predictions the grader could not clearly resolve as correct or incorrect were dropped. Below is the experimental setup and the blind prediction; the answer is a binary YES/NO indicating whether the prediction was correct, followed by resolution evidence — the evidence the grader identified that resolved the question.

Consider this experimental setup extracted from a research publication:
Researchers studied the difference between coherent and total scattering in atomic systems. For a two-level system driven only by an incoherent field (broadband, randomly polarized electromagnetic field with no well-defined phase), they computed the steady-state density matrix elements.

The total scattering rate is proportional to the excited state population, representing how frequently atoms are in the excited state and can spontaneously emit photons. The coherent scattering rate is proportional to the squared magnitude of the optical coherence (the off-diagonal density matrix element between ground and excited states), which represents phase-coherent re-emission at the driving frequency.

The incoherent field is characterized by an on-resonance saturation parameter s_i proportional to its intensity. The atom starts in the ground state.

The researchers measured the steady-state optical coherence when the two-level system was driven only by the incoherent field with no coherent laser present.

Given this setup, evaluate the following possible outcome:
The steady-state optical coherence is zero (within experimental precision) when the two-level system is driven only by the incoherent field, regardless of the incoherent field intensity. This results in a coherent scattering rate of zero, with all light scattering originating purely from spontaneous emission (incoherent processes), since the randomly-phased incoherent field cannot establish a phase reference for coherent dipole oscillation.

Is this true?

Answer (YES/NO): YES